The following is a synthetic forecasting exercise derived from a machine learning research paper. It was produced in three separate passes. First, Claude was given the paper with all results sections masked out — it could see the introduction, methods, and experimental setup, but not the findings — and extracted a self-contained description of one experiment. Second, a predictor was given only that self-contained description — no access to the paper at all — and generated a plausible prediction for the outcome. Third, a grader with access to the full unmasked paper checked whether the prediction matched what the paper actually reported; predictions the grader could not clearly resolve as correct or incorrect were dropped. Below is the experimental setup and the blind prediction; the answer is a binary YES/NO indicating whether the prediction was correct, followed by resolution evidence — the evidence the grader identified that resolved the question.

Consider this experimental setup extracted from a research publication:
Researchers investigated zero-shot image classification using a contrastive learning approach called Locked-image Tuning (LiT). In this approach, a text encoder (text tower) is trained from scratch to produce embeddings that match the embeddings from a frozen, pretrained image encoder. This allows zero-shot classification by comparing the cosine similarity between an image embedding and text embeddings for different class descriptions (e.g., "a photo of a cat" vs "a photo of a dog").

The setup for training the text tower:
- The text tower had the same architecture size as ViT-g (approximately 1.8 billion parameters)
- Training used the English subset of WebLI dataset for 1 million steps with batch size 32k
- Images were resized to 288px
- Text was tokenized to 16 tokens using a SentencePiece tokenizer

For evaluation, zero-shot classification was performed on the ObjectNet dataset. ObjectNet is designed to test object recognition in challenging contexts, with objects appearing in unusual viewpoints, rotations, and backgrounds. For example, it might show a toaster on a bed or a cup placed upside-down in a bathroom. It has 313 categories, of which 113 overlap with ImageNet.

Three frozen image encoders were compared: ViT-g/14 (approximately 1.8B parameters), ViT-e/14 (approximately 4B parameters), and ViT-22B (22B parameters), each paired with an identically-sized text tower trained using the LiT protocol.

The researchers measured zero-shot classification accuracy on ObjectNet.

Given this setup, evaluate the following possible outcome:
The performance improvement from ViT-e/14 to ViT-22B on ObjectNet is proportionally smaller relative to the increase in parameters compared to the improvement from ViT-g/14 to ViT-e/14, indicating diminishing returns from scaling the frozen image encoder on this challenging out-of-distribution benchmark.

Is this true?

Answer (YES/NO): YES